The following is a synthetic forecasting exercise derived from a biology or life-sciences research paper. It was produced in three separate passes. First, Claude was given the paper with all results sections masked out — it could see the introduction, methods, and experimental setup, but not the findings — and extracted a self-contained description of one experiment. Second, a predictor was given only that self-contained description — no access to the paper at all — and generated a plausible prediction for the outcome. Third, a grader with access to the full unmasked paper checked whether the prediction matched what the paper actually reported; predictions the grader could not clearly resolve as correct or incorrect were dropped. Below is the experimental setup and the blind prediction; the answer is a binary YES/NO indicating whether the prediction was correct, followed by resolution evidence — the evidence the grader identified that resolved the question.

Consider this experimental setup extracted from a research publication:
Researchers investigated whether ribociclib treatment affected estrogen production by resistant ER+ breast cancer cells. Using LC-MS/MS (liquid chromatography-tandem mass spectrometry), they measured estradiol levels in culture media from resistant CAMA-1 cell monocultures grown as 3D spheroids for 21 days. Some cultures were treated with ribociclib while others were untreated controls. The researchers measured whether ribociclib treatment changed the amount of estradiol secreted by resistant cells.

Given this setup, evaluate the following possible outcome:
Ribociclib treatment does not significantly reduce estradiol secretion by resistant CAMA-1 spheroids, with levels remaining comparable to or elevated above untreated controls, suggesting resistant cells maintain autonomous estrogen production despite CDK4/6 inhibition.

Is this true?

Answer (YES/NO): YES